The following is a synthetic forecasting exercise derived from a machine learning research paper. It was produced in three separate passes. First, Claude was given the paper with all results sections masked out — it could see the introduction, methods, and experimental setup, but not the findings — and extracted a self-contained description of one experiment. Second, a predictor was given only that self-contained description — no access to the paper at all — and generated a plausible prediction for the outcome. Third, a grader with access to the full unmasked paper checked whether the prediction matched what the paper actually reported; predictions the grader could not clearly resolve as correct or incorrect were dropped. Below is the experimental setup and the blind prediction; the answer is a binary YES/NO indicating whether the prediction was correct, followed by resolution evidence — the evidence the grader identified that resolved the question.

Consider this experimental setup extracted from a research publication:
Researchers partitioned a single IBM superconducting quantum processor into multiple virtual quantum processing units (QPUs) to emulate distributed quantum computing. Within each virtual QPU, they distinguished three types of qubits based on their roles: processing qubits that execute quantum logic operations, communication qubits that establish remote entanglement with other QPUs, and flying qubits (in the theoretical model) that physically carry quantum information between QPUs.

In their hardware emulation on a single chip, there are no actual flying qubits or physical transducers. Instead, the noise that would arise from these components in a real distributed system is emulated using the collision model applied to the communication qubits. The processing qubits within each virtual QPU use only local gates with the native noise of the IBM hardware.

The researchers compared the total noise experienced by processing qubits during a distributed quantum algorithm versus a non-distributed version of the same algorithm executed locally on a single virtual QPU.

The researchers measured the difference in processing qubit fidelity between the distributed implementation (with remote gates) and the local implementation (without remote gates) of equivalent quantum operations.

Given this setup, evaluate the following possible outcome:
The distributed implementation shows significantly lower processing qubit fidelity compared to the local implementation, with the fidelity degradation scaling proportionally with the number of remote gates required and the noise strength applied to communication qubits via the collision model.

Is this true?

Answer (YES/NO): NO